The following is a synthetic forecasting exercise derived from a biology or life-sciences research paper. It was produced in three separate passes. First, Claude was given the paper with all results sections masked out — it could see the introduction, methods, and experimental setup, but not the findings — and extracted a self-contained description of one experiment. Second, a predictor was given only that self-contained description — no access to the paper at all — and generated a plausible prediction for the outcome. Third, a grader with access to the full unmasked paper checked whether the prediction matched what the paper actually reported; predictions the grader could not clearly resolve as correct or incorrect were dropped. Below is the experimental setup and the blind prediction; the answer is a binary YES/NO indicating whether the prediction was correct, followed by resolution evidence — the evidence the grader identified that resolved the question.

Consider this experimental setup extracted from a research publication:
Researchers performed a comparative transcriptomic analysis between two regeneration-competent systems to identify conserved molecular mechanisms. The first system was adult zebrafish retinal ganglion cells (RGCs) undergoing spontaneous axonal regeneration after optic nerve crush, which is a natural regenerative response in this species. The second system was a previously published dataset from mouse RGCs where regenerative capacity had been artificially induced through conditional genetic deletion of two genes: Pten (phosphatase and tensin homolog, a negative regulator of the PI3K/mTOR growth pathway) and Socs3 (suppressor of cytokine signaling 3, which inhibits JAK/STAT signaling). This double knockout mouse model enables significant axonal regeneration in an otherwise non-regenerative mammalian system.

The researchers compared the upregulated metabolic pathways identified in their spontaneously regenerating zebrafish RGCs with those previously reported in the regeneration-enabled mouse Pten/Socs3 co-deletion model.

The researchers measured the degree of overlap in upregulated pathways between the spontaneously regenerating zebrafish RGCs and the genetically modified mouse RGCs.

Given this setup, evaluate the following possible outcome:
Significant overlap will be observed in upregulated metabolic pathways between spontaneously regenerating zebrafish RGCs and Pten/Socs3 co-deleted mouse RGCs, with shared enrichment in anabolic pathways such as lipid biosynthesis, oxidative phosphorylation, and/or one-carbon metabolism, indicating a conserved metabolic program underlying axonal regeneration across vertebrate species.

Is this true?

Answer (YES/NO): NO